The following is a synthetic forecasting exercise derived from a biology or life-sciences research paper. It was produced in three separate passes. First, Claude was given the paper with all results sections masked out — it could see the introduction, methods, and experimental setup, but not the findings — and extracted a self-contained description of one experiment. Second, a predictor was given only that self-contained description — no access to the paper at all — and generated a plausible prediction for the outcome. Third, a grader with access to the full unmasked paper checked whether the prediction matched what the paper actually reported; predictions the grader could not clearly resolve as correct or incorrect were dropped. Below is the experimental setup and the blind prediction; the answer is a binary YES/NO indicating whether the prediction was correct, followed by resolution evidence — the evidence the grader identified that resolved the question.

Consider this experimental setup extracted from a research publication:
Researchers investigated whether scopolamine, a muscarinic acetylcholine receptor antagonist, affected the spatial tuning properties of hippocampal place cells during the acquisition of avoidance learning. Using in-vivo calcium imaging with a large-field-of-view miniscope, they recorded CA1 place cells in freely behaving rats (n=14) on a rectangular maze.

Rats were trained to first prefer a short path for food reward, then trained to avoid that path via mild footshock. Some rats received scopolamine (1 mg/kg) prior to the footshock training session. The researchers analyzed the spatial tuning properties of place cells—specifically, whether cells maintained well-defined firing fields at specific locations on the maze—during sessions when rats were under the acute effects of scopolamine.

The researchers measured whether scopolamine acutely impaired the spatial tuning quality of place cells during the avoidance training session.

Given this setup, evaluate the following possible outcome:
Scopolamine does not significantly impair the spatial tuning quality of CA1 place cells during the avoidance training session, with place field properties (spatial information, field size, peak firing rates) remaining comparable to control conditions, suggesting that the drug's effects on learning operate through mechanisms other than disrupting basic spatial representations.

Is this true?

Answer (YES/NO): YES